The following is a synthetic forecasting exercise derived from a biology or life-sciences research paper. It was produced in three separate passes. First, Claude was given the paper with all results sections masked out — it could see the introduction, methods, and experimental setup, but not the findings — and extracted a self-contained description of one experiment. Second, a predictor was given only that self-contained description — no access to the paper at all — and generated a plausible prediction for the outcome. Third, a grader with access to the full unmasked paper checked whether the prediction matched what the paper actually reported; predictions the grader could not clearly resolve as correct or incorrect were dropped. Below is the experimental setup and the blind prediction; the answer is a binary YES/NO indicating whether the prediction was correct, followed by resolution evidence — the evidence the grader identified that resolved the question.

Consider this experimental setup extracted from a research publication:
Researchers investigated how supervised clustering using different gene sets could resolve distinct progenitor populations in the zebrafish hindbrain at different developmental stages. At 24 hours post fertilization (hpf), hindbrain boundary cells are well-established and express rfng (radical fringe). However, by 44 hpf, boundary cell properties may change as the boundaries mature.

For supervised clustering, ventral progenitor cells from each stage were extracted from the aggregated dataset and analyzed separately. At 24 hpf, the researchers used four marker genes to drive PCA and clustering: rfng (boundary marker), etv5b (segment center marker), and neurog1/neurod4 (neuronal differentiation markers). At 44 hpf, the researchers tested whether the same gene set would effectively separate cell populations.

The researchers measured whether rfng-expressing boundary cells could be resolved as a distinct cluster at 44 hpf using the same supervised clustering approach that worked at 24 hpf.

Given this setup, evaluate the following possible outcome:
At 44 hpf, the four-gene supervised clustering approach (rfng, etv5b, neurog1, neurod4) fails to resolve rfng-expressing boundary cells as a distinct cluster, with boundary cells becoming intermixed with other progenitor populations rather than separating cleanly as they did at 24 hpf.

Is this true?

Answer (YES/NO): NO